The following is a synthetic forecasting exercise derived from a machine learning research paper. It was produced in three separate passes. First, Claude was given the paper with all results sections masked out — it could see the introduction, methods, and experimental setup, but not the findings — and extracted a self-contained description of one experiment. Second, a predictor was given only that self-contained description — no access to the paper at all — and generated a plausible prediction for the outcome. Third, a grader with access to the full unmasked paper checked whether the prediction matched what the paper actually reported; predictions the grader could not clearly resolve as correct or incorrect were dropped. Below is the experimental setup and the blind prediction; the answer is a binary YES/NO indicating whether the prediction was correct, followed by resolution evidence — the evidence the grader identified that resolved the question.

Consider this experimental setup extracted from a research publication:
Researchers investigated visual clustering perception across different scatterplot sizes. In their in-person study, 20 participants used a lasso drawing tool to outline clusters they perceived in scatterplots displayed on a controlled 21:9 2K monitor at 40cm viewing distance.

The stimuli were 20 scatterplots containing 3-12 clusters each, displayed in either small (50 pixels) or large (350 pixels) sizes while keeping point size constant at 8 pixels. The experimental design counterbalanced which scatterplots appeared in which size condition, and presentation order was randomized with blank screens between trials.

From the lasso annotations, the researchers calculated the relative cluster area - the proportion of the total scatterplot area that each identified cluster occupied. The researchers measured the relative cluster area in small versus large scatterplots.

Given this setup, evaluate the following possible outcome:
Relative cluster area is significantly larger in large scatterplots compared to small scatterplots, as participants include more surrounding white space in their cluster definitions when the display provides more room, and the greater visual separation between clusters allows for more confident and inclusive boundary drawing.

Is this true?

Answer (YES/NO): NO